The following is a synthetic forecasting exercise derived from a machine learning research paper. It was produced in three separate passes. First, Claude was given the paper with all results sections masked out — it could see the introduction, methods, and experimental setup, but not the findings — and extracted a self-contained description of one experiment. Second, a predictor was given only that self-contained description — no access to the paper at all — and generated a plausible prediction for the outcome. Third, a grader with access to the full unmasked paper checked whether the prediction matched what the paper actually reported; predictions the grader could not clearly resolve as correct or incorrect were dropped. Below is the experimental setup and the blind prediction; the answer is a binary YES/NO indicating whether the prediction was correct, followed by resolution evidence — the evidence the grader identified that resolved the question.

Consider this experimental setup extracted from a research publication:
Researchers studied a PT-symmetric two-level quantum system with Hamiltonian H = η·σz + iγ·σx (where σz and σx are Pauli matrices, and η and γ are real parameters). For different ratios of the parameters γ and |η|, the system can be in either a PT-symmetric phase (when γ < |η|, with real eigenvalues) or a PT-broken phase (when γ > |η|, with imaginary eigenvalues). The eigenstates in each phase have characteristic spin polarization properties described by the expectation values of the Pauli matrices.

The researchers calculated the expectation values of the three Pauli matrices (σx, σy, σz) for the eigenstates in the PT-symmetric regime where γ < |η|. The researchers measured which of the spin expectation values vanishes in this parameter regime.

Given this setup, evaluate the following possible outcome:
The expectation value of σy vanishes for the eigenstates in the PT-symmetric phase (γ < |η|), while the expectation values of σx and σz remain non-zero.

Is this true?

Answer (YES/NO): NO